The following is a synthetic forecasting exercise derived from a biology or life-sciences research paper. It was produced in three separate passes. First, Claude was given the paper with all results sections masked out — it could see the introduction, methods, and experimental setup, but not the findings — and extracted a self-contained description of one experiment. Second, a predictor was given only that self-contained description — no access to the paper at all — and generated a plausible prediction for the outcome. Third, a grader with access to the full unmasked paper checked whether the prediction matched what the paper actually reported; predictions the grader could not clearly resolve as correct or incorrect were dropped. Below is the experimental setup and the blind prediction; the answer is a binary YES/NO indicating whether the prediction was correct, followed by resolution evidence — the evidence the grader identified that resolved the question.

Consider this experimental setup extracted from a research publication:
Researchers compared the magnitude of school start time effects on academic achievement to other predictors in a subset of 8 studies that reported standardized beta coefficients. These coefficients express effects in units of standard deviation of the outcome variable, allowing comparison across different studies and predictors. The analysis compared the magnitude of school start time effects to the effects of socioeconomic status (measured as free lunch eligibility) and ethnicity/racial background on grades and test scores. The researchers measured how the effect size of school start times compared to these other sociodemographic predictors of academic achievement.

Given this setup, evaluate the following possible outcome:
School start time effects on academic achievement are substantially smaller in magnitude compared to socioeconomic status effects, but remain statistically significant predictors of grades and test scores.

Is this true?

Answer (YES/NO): NO